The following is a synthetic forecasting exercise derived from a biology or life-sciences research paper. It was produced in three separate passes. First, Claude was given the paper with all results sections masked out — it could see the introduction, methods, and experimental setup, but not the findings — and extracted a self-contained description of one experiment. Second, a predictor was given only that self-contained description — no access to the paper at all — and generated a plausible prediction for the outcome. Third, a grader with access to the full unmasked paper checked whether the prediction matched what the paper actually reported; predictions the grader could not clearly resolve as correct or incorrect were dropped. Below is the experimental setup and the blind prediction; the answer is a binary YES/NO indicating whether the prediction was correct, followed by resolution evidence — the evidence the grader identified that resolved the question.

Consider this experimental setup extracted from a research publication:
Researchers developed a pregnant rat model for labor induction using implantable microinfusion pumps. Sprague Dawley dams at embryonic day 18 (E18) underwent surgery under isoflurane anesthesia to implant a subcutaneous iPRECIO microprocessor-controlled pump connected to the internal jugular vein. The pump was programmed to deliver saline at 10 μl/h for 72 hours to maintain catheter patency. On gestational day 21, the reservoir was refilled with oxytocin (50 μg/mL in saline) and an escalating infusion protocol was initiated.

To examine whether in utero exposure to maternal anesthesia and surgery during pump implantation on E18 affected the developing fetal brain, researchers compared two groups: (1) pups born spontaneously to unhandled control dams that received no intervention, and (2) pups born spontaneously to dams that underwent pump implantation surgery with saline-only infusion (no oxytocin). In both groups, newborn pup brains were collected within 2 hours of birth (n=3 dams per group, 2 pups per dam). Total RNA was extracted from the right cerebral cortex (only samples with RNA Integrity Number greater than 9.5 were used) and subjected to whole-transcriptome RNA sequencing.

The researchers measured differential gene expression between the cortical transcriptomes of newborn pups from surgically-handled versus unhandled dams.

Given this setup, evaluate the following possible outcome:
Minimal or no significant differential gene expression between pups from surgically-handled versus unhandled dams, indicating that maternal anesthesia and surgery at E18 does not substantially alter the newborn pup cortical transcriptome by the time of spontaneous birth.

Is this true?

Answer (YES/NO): YES